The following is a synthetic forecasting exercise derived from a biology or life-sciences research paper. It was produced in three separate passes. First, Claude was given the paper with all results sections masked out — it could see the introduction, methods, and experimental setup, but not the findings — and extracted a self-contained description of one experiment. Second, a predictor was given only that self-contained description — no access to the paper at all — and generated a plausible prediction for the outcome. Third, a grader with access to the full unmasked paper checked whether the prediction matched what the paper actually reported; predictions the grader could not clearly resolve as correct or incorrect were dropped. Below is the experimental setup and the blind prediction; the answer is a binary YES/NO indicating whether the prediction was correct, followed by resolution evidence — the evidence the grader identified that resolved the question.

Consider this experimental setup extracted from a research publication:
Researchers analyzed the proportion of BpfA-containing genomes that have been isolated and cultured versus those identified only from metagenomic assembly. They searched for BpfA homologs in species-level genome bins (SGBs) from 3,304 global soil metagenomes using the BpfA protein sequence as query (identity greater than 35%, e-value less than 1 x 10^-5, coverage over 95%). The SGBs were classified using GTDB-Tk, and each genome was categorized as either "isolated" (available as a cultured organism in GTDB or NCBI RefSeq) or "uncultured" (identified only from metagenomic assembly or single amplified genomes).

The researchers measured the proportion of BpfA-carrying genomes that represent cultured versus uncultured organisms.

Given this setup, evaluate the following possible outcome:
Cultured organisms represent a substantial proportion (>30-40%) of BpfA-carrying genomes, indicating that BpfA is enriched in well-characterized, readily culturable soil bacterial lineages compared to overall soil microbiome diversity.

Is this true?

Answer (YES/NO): NO